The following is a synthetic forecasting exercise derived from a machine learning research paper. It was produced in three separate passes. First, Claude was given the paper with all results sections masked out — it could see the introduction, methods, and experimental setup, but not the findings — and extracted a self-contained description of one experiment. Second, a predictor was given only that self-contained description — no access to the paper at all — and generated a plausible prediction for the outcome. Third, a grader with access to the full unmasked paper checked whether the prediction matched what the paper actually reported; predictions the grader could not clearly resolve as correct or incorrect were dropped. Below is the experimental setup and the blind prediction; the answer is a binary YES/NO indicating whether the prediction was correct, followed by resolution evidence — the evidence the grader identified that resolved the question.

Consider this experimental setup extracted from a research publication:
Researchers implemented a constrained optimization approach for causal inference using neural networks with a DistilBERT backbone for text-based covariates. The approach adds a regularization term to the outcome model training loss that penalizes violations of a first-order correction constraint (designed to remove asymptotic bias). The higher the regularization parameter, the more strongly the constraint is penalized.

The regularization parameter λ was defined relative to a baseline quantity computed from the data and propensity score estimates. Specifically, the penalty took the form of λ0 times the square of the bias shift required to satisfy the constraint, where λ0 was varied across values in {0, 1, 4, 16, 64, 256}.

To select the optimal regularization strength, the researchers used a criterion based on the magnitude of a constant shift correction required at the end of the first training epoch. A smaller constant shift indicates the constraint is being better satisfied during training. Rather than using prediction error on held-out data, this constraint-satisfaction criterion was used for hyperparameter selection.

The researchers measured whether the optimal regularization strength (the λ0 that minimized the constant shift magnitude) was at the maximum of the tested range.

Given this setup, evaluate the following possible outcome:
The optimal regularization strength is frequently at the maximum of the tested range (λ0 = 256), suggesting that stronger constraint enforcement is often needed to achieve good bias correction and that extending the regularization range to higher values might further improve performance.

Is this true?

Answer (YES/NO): NO